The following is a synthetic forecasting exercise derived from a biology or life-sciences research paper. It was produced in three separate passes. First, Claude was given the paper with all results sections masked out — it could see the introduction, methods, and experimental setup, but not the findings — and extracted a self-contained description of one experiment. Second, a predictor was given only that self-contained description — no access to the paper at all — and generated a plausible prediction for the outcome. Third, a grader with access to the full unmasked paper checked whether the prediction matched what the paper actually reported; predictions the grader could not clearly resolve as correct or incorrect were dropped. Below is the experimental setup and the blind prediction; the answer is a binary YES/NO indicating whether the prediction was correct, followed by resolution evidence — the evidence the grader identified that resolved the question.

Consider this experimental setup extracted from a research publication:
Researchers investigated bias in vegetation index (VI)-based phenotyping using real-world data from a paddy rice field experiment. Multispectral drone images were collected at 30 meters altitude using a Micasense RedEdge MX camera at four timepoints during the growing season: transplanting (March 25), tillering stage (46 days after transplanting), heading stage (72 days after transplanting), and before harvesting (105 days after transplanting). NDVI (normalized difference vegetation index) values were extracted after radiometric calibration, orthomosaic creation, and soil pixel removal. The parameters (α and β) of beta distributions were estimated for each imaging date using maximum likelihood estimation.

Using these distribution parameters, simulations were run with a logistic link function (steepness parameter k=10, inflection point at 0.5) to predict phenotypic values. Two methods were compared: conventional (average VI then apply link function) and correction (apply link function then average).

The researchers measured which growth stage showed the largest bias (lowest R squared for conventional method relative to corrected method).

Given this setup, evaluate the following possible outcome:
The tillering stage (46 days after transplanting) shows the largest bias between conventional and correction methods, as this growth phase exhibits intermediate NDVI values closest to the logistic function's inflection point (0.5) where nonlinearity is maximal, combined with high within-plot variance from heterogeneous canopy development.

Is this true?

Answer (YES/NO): YES